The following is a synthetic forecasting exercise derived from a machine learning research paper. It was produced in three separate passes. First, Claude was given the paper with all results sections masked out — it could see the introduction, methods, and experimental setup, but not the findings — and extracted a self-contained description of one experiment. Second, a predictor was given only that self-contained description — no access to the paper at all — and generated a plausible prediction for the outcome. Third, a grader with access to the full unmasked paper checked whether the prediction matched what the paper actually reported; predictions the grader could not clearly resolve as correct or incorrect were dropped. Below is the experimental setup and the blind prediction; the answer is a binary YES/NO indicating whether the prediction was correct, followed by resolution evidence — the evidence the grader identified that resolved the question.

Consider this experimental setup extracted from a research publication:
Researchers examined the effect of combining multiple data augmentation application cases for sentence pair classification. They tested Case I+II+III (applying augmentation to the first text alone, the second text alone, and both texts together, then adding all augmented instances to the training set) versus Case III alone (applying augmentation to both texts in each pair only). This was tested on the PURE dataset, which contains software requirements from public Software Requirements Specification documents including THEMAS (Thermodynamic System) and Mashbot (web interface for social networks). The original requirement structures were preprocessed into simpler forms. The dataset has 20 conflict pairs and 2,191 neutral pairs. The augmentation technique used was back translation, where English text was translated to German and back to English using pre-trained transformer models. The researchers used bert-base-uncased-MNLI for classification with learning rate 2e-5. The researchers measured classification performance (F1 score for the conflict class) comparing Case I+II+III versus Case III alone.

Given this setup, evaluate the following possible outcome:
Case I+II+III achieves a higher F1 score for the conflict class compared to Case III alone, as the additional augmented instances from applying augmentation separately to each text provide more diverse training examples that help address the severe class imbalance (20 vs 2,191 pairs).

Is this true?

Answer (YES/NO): NO